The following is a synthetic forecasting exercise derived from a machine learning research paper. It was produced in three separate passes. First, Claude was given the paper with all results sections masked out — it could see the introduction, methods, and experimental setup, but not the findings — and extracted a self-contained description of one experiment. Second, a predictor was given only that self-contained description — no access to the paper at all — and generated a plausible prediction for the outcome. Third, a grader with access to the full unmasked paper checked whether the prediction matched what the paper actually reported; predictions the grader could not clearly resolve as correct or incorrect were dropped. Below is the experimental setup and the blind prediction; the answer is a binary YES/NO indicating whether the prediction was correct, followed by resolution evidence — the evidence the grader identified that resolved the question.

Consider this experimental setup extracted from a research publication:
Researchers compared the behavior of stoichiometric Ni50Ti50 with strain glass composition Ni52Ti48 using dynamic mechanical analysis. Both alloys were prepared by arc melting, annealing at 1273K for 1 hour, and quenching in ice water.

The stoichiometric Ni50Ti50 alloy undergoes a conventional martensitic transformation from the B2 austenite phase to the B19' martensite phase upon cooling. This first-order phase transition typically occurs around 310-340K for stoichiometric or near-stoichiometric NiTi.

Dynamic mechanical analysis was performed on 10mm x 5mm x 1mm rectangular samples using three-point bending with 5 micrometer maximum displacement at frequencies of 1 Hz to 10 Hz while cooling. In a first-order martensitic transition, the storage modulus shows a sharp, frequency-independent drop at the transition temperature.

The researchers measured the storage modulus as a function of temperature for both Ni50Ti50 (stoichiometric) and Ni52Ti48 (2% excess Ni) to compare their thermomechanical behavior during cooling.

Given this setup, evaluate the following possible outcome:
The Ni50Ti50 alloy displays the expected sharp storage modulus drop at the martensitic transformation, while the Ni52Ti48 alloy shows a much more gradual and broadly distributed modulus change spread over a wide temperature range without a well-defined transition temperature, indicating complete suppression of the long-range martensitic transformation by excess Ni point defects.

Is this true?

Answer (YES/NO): NO